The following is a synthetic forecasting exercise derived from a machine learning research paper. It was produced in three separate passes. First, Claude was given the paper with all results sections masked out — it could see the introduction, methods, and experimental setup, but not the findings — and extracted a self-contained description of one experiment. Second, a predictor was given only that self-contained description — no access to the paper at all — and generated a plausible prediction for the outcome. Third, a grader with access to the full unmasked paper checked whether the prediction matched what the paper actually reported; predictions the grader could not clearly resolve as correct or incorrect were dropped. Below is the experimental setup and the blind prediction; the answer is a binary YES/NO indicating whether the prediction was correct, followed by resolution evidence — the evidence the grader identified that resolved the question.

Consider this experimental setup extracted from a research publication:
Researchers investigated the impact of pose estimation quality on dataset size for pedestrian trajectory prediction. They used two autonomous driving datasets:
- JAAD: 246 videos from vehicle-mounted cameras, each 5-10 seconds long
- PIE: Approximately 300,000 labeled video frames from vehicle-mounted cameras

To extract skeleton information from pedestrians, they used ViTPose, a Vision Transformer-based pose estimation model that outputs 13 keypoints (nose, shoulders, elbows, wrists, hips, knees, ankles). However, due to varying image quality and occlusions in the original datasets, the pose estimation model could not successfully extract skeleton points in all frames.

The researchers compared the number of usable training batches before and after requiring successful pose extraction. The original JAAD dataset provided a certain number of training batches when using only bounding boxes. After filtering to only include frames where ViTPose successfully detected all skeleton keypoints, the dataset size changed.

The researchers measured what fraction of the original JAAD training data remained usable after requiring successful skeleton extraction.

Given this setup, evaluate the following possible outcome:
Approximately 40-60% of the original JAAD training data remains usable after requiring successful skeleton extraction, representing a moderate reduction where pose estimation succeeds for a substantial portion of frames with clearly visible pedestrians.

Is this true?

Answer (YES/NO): NO